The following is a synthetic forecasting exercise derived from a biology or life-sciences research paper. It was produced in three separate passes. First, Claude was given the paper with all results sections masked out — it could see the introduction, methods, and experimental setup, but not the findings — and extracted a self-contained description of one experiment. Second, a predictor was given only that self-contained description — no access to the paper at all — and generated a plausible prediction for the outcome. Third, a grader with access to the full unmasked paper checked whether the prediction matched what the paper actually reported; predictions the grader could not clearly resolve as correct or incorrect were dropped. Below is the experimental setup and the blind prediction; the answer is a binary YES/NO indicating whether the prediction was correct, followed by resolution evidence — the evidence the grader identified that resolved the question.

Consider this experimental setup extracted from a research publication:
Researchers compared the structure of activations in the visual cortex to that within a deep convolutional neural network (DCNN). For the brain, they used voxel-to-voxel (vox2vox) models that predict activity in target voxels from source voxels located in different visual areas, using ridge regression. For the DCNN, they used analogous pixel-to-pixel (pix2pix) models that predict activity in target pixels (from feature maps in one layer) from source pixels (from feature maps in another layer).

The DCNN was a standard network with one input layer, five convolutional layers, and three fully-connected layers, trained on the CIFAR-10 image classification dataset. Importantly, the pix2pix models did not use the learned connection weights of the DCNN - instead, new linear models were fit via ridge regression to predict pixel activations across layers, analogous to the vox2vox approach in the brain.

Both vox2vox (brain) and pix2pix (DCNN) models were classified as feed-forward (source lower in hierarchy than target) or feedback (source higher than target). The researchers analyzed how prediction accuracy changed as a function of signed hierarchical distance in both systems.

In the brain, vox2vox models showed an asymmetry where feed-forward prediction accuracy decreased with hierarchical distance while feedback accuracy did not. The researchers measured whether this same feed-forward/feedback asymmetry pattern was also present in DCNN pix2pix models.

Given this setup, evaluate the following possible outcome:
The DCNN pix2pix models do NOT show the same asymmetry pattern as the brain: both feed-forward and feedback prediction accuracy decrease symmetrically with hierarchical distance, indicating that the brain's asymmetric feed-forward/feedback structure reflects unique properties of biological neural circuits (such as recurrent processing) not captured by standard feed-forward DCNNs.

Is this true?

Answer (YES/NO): NO